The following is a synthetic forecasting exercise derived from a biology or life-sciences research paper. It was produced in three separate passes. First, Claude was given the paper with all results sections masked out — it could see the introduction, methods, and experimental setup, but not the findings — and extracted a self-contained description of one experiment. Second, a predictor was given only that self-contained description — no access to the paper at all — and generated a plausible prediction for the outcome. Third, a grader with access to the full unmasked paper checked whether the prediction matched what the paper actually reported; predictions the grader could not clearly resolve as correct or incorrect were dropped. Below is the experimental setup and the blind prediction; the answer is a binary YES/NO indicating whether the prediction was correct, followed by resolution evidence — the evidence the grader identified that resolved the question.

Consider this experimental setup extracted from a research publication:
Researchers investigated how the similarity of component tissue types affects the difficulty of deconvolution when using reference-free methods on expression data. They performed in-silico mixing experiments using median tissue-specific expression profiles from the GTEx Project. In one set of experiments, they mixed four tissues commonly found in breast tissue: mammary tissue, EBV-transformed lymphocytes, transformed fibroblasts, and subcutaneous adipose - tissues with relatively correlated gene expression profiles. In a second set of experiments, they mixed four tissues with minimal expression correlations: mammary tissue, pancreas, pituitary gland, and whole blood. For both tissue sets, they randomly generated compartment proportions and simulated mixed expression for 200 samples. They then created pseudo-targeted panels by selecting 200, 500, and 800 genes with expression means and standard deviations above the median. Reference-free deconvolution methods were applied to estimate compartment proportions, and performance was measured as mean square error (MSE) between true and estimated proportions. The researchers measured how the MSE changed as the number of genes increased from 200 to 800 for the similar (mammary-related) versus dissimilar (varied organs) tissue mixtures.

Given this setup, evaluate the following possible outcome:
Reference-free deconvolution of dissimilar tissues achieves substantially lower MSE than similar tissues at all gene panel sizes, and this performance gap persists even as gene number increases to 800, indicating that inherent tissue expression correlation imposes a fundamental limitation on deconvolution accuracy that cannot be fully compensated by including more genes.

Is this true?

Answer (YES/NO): NO